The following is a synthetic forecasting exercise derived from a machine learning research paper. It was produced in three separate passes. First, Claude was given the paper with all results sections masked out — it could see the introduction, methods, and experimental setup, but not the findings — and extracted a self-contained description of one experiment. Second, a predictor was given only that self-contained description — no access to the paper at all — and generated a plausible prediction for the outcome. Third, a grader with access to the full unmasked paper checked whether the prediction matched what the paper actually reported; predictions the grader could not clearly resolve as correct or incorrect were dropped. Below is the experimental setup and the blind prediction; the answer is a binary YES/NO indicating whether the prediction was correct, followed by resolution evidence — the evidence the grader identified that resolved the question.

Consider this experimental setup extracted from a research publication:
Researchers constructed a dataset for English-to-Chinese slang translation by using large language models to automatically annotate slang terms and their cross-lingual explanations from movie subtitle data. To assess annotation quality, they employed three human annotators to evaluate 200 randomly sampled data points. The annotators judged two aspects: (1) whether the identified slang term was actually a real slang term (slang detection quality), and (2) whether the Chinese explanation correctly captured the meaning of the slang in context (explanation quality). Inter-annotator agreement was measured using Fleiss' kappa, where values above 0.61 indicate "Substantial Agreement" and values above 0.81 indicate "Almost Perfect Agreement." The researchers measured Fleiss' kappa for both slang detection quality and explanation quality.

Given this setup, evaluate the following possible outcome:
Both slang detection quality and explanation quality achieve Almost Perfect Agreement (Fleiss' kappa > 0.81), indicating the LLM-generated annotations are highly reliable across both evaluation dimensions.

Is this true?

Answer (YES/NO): NO